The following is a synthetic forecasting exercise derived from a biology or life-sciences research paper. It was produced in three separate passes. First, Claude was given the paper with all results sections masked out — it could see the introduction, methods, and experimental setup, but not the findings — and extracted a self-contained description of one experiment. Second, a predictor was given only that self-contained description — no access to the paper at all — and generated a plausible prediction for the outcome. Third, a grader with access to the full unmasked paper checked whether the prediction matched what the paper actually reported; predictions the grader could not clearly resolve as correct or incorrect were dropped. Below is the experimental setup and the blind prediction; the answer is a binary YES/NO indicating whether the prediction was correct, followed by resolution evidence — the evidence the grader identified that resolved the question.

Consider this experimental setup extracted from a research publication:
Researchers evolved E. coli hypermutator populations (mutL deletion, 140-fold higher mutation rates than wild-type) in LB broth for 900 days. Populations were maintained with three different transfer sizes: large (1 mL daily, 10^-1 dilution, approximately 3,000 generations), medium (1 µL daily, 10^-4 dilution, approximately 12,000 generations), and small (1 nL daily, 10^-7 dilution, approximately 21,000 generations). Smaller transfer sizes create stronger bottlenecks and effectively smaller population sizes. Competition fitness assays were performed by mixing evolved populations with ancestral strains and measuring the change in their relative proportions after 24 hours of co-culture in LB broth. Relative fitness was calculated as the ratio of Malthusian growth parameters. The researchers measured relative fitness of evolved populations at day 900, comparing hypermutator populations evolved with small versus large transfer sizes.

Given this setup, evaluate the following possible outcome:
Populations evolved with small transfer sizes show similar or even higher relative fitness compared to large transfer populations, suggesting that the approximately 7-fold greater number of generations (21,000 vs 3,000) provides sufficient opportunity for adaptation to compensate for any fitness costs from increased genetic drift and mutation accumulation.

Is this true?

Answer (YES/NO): NO